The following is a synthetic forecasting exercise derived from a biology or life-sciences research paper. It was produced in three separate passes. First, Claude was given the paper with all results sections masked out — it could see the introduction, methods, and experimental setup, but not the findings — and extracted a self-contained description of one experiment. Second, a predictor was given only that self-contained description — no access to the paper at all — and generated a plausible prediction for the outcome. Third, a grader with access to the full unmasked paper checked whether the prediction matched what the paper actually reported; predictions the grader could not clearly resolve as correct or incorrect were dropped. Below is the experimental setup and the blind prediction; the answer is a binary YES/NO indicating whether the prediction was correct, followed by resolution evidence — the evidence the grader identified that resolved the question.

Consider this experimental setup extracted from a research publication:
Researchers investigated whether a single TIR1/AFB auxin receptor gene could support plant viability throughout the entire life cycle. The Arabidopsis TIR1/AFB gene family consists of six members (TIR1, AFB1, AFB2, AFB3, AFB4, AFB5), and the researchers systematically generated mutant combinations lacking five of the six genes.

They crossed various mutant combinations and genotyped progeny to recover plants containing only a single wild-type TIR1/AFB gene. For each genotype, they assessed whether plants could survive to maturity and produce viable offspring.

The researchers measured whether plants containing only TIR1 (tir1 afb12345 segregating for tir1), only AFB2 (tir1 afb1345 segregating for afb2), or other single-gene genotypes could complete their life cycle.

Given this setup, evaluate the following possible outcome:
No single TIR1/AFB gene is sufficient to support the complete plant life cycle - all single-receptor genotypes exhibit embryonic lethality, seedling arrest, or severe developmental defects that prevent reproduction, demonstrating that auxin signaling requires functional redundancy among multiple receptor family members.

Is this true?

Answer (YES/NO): NO